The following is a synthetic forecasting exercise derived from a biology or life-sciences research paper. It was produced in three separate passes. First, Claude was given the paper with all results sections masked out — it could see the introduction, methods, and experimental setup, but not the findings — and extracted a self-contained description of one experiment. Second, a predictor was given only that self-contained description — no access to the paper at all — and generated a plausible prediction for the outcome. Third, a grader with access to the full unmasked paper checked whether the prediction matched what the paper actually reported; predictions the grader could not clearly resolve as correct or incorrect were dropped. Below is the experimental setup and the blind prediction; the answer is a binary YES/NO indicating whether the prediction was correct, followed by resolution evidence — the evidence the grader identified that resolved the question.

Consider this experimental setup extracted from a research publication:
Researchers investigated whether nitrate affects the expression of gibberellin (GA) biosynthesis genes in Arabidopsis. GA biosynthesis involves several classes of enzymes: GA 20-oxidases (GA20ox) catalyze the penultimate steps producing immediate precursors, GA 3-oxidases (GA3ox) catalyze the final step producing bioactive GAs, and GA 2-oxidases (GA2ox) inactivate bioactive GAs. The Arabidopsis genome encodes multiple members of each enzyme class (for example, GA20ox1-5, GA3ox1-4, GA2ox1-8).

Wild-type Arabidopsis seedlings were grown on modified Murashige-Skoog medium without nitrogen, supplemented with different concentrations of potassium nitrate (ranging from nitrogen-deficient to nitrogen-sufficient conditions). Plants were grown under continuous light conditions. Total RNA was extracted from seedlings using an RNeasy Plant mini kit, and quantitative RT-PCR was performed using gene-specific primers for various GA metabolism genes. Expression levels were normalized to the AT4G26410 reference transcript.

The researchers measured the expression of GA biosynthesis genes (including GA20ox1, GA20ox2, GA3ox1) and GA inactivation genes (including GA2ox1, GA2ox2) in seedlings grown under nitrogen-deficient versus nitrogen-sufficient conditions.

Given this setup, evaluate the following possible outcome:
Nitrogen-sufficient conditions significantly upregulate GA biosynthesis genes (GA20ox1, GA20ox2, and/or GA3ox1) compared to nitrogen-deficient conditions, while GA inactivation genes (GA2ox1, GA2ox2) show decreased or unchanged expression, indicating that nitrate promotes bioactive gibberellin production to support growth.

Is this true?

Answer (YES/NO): NO